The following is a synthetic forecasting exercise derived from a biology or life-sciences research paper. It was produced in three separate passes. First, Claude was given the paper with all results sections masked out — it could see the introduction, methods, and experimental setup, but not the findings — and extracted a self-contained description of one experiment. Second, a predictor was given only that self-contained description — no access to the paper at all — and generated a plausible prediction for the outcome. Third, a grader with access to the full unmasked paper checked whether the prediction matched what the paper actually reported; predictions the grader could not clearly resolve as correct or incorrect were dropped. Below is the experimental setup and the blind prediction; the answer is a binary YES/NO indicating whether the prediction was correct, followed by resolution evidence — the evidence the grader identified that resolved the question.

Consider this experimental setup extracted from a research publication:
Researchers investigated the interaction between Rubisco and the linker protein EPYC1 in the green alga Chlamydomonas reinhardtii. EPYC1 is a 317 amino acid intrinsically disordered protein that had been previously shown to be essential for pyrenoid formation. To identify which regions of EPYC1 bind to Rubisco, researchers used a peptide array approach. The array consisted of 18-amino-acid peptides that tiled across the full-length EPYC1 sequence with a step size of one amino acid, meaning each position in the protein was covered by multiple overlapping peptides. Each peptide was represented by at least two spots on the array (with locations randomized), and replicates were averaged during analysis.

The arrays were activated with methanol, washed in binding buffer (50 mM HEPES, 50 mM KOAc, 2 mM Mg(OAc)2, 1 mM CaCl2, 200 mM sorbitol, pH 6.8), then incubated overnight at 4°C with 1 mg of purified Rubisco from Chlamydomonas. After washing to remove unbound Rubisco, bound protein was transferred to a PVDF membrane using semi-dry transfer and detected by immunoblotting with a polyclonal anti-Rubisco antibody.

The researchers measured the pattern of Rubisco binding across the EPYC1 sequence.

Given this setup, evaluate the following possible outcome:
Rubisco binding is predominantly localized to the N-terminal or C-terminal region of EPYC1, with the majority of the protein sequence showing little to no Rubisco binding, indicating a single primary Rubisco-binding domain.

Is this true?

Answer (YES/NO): NO